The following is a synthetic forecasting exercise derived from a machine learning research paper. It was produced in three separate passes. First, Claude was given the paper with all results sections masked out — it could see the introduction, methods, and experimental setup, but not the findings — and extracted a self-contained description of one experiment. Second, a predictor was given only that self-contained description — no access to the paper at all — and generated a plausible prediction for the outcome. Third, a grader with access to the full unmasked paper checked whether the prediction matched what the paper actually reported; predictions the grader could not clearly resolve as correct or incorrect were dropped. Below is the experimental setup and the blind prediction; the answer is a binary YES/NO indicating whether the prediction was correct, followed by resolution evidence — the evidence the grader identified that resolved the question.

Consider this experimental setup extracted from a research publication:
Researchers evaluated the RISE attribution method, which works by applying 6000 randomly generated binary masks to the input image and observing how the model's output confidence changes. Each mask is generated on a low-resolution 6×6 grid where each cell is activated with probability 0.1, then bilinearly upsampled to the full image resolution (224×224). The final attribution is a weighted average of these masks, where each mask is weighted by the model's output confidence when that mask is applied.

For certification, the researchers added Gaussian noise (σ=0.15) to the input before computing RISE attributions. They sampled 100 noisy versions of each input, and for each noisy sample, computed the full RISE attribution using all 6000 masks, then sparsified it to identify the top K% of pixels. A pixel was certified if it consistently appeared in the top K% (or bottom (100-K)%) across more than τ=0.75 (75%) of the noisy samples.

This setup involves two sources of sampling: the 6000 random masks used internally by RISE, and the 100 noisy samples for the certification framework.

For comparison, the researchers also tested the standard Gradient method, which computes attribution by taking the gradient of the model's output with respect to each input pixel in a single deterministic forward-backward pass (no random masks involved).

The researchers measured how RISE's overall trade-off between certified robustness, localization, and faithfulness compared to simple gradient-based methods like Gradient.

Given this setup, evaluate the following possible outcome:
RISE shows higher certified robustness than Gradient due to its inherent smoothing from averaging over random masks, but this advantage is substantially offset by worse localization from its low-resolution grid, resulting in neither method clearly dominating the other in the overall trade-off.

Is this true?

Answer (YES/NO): NO